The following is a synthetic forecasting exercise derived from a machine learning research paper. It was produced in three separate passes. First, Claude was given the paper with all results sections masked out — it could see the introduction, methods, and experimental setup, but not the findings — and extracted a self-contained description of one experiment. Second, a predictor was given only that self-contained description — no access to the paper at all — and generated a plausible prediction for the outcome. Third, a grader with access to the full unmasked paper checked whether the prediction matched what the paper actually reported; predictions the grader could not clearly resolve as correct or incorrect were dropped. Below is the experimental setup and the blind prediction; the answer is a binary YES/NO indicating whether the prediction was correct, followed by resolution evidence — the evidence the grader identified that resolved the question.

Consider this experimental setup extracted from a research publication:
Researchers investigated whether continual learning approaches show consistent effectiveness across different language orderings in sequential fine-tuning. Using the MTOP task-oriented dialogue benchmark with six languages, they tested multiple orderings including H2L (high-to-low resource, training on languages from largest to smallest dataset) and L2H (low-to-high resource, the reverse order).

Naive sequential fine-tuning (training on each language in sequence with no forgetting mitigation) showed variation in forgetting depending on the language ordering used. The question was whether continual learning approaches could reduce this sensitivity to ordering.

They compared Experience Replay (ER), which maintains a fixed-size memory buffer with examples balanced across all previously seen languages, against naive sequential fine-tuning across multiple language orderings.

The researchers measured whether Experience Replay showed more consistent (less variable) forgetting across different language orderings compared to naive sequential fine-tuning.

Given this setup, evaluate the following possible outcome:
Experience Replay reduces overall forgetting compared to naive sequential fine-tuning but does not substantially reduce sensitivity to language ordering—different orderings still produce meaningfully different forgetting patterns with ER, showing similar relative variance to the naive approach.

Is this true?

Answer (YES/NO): NO